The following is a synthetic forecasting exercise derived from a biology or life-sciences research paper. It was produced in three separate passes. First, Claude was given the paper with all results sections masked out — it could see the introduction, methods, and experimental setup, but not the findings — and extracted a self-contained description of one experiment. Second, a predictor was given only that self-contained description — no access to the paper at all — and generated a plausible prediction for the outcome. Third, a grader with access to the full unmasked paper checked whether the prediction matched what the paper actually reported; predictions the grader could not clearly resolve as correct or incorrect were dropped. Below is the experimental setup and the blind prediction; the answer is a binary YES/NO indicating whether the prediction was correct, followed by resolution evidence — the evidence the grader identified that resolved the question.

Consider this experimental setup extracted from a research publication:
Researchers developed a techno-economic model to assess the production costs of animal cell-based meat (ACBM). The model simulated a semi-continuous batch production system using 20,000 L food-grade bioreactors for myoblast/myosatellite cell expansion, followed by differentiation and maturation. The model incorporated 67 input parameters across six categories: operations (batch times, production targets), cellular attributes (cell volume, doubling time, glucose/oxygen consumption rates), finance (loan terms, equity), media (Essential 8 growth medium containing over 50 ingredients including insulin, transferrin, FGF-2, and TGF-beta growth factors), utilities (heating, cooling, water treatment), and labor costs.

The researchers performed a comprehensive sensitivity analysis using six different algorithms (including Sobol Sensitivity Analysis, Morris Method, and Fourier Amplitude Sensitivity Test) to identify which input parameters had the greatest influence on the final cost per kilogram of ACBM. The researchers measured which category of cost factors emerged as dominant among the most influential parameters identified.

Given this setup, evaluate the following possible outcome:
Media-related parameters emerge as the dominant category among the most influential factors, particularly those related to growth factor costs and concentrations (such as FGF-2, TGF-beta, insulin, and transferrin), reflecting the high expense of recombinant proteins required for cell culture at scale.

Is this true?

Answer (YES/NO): NO